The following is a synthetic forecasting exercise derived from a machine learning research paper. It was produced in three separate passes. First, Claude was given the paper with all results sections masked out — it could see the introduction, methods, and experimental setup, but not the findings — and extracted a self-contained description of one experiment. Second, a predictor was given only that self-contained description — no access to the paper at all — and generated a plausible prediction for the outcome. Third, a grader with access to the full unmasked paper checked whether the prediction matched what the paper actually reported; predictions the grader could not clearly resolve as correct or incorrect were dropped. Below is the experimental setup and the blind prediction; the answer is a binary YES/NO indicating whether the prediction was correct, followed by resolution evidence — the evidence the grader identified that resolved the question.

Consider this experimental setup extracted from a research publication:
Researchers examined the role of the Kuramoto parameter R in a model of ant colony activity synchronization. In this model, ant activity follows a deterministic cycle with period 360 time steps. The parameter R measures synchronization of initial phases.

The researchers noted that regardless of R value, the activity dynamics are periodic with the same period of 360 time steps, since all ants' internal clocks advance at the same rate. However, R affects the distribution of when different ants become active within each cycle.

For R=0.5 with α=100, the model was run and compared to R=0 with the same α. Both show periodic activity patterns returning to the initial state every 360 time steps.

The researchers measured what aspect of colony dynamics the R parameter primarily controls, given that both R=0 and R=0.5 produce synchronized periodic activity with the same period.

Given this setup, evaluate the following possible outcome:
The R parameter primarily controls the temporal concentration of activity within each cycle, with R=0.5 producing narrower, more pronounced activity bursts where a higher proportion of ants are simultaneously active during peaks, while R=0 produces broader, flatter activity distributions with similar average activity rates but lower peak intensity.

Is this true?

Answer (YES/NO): YES